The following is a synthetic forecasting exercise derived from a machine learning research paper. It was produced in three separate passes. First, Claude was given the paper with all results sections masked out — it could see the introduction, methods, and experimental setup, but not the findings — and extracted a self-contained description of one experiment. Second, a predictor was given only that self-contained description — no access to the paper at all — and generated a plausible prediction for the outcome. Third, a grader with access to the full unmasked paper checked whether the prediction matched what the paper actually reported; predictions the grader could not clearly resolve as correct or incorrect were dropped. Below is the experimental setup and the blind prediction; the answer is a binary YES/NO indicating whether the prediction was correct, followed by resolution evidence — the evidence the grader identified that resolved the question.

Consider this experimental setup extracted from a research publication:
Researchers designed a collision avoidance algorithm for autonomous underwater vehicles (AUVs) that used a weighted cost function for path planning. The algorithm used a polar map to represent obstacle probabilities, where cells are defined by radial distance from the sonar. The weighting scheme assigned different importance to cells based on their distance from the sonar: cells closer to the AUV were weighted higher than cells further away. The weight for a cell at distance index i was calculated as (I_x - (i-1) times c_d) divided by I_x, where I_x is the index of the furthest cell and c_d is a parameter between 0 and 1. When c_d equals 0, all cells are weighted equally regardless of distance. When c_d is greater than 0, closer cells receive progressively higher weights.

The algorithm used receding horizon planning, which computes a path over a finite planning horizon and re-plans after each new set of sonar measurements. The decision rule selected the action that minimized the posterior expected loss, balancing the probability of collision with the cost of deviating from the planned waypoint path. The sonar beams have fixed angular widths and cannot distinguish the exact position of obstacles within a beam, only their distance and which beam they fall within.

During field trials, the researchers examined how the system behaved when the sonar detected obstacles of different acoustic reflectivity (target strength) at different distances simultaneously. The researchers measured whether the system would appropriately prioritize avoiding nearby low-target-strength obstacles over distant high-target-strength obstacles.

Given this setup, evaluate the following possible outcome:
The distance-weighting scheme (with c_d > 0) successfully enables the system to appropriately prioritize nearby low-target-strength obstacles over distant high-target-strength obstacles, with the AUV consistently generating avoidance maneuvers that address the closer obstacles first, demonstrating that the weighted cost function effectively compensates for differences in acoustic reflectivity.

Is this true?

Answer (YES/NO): NO